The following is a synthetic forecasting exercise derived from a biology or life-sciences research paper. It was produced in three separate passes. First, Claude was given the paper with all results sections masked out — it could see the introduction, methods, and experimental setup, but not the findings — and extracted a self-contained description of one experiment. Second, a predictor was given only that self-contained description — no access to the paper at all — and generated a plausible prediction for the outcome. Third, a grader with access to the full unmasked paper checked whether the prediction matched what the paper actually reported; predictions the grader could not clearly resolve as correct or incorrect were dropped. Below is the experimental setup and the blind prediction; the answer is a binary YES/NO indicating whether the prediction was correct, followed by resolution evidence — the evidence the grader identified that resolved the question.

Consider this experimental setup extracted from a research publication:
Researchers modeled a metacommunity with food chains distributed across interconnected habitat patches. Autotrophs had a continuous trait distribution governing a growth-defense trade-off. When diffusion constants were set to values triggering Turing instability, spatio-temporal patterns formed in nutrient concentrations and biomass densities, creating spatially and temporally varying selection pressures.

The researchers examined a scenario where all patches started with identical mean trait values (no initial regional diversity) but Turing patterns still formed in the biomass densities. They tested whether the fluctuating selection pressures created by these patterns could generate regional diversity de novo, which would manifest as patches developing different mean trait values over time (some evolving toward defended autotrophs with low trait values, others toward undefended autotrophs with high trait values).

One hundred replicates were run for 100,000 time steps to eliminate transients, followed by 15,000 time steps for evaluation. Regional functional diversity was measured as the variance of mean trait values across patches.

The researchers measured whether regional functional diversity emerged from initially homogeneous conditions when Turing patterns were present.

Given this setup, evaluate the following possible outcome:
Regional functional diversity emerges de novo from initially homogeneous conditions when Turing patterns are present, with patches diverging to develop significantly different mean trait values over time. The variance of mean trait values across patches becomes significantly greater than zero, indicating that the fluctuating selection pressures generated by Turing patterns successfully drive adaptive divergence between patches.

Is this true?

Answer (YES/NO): NO